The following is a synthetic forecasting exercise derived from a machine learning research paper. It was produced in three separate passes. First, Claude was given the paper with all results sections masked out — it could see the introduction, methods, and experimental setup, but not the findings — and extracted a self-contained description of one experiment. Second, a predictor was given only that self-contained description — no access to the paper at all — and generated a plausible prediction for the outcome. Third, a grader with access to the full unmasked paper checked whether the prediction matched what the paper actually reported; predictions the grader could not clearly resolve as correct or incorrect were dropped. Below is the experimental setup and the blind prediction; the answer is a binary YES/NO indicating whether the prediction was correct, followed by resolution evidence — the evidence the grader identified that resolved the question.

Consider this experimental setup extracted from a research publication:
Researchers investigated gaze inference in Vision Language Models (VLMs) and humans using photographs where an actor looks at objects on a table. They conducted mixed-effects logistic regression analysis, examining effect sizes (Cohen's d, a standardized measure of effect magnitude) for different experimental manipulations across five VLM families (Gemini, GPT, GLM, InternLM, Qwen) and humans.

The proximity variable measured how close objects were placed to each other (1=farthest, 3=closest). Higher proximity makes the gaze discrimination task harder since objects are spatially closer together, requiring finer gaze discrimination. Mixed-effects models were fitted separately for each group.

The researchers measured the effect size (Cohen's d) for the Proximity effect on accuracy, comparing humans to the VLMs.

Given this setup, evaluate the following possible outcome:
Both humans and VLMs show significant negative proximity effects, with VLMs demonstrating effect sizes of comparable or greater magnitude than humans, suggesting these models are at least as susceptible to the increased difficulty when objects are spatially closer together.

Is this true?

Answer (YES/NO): NO